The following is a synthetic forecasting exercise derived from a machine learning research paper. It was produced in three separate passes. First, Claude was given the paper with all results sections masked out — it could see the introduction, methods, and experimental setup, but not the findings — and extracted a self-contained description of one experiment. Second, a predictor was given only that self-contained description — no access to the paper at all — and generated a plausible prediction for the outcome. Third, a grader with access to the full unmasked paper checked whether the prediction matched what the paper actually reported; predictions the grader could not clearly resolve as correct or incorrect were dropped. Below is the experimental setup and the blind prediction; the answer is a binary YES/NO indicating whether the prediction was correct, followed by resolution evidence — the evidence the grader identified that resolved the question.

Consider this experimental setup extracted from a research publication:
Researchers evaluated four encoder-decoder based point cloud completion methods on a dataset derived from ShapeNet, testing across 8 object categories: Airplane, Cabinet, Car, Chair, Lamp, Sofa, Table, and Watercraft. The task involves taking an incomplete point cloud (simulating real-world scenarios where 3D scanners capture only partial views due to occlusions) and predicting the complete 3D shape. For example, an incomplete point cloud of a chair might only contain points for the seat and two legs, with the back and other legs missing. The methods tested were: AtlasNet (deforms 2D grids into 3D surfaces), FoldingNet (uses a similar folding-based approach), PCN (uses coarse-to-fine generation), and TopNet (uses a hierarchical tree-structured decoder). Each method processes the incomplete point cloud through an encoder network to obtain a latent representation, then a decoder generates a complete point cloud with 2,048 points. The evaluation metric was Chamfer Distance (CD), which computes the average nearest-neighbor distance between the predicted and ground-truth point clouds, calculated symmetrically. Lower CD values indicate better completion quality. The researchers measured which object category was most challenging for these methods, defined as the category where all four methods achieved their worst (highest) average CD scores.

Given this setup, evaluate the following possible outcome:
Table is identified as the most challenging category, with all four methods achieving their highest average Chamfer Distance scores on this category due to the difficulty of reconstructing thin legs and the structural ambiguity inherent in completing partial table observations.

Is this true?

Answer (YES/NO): NO